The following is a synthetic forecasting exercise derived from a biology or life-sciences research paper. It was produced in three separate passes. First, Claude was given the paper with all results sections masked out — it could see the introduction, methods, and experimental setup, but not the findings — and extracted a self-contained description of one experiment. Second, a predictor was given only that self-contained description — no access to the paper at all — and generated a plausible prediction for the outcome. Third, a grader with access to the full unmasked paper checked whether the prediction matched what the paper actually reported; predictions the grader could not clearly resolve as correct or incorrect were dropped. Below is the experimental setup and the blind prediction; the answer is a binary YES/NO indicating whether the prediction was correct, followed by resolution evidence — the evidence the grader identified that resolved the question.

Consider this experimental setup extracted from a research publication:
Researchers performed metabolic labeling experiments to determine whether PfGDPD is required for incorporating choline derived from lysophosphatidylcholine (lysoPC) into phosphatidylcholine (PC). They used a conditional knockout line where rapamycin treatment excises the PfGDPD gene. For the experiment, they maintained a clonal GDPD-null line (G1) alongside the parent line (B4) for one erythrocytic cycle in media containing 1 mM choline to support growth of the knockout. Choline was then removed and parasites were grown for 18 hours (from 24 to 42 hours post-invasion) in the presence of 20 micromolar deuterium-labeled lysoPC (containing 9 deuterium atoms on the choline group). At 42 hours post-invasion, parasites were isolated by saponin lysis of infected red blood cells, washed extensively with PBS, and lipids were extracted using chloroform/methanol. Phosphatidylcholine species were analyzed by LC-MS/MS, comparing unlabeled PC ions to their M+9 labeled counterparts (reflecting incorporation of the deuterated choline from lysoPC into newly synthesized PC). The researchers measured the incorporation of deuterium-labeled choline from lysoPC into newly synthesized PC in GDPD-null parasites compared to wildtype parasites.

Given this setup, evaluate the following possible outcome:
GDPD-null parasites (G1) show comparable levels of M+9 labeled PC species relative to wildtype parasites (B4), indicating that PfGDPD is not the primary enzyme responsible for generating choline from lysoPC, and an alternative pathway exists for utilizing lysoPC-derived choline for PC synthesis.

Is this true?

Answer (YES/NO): NO